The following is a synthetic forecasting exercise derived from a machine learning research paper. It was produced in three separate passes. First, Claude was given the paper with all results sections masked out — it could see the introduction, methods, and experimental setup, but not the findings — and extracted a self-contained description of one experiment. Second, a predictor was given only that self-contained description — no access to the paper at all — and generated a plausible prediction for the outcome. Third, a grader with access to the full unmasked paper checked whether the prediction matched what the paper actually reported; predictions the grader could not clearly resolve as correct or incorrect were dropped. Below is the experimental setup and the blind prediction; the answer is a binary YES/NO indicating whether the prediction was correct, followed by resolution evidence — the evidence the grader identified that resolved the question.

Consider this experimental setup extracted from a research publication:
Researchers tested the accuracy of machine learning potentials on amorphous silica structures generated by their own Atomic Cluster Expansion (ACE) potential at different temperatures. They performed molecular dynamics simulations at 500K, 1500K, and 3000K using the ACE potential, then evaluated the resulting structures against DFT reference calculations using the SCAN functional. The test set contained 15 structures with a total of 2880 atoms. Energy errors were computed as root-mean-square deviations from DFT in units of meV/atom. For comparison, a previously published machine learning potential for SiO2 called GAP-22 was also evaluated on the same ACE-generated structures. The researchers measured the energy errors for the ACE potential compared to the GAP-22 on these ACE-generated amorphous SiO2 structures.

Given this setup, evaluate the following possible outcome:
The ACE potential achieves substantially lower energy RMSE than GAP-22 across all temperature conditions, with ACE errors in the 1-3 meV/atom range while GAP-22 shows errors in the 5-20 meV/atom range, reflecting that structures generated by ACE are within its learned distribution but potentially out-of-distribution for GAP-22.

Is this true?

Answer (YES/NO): NO